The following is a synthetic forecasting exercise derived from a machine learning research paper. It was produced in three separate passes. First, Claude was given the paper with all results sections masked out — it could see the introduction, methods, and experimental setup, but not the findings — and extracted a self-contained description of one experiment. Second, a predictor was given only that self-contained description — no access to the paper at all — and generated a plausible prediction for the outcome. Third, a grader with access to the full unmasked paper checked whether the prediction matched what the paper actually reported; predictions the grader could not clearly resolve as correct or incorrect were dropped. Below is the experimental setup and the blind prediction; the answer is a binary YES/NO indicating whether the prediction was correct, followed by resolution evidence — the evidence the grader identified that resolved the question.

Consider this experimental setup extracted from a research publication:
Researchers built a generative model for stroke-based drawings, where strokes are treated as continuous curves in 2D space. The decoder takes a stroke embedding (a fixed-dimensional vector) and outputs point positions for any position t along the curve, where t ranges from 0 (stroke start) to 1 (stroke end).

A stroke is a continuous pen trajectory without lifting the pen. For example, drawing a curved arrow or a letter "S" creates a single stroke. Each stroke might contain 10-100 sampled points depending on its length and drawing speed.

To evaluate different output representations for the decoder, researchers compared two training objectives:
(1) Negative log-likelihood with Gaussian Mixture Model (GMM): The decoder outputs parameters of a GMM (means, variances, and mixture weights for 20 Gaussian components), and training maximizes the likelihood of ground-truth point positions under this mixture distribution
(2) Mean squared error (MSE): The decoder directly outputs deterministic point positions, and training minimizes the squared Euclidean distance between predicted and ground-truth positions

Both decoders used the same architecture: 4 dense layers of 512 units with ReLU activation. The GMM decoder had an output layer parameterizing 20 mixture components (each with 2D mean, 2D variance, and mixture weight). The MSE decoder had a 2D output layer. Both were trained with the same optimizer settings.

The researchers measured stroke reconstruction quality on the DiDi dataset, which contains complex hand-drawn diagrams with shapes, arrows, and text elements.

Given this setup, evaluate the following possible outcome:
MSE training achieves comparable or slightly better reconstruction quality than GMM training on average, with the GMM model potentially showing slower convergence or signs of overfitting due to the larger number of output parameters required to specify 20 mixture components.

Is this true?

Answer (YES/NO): NO